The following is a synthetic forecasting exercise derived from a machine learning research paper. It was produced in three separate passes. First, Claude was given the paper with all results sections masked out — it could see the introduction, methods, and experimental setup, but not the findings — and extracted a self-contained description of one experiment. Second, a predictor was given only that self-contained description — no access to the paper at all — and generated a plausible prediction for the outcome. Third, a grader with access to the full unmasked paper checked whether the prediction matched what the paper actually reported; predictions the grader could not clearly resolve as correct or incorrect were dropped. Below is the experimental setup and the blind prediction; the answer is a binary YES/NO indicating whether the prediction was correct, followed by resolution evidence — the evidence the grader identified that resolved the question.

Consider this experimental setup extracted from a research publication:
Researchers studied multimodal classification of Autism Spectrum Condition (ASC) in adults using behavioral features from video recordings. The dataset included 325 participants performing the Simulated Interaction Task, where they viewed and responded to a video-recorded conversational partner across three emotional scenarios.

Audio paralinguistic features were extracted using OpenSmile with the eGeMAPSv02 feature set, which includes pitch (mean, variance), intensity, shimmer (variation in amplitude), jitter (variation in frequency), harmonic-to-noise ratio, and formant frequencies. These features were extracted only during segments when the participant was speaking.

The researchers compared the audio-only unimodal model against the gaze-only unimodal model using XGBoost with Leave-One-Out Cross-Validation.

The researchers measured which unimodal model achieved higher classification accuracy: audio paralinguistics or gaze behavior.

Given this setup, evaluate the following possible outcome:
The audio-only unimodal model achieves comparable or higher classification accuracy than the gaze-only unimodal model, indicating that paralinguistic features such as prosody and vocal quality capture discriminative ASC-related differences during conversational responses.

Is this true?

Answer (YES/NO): NO